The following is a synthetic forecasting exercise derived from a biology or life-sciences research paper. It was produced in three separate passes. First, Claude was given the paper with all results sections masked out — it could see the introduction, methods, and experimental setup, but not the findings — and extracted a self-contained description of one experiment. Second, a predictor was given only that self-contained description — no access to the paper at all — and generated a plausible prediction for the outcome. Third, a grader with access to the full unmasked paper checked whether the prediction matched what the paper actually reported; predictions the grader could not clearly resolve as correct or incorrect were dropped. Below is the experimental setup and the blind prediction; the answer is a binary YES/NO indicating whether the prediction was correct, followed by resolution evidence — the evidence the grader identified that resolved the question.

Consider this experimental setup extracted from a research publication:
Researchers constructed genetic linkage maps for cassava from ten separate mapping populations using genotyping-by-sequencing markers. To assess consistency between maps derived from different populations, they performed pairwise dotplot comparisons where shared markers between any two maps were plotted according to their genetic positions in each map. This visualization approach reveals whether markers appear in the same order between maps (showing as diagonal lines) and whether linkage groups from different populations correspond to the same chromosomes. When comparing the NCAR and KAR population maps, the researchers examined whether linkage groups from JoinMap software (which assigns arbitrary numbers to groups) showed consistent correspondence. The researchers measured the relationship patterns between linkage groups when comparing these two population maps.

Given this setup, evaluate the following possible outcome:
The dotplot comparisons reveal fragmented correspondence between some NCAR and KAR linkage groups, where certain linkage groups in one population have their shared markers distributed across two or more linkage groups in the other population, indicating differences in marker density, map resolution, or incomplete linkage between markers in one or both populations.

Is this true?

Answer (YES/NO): YES